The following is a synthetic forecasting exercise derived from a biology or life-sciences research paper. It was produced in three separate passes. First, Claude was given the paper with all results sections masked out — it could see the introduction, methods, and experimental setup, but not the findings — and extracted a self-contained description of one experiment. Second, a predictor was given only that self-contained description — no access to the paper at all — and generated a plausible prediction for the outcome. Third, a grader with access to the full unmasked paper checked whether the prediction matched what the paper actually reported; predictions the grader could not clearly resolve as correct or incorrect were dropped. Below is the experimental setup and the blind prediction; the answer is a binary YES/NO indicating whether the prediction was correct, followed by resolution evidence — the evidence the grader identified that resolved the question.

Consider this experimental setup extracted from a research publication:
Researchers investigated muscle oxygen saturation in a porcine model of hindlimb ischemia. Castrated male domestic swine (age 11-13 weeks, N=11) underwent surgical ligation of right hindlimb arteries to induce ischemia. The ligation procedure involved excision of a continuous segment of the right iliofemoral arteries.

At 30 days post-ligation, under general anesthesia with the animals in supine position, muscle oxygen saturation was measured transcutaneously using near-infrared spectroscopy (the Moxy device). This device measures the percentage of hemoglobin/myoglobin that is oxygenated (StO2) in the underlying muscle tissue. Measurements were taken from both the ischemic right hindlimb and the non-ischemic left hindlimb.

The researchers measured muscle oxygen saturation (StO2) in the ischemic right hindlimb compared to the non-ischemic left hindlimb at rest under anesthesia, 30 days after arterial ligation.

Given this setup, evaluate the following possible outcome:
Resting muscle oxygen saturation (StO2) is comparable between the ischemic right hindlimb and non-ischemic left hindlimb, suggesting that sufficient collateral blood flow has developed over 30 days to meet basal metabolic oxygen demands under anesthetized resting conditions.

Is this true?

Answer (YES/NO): NO